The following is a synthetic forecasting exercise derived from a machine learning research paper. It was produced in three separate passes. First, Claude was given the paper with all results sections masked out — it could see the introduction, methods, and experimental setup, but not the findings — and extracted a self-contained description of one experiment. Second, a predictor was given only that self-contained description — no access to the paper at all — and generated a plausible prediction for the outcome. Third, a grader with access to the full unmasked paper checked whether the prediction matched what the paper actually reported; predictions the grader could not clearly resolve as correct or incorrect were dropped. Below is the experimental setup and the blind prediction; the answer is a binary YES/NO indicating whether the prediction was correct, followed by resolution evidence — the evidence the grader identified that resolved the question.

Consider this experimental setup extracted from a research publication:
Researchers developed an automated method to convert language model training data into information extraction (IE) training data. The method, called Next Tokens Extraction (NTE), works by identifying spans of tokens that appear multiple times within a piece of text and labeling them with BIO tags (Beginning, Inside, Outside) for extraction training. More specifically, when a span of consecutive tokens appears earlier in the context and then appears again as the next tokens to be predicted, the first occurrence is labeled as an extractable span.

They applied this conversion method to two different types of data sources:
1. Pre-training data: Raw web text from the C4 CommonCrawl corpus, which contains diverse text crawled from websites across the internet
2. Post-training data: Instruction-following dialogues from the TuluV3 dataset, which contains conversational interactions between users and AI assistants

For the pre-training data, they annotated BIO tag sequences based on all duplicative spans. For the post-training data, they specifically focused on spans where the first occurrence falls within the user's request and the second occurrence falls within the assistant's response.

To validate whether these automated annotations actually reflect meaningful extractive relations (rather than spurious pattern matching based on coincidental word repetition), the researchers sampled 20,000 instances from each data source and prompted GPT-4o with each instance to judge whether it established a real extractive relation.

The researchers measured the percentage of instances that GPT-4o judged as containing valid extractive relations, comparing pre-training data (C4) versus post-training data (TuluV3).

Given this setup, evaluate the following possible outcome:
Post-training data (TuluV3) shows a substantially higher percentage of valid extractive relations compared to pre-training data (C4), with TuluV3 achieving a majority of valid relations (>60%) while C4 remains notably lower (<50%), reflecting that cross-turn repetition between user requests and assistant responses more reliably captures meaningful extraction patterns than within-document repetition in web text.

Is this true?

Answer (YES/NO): NO